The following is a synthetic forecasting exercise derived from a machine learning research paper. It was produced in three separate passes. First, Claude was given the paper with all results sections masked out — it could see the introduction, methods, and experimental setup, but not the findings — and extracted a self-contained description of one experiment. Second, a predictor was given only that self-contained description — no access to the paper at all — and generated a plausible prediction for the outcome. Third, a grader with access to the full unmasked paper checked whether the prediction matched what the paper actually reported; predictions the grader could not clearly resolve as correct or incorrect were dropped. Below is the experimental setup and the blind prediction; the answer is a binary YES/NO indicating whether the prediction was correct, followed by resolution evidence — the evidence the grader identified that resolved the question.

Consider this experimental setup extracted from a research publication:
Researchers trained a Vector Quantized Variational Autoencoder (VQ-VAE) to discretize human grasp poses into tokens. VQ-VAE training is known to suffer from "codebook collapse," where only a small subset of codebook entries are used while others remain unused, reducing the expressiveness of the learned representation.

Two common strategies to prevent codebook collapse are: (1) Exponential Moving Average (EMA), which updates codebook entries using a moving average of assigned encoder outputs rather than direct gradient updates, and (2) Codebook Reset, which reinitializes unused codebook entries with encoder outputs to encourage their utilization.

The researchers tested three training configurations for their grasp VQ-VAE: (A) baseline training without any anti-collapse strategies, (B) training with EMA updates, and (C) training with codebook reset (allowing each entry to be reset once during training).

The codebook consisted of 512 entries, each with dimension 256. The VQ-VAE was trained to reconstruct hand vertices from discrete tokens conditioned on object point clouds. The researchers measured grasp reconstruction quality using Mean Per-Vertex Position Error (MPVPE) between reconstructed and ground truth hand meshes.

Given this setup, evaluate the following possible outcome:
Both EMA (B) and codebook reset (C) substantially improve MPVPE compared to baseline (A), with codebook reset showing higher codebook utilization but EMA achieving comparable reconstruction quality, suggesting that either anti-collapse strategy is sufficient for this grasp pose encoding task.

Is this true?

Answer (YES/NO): NO